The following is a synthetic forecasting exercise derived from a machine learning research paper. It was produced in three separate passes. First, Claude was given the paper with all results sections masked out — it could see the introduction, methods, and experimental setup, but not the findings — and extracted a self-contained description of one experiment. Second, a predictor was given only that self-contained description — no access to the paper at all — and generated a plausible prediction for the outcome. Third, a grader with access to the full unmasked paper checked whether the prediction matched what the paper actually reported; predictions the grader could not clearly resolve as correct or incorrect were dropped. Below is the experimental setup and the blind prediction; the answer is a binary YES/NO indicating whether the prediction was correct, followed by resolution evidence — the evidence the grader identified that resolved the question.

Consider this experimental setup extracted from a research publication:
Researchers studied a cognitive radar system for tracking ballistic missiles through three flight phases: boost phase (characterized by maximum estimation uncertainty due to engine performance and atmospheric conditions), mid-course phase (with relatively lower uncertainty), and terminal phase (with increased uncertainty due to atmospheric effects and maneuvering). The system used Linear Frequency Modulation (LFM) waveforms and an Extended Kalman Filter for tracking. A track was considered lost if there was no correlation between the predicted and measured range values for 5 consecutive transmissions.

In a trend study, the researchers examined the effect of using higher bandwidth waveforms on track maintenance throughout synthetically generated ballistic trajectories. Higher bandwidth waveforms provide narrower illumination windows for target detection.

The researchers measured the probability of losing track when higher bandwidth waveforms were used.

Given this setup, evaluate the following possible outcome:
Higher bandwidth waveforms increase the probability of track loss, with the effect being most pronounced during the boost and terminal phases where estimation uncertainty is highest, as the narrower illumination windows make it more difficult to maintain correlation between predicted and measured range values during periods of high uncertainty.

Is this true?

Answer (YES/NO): NO